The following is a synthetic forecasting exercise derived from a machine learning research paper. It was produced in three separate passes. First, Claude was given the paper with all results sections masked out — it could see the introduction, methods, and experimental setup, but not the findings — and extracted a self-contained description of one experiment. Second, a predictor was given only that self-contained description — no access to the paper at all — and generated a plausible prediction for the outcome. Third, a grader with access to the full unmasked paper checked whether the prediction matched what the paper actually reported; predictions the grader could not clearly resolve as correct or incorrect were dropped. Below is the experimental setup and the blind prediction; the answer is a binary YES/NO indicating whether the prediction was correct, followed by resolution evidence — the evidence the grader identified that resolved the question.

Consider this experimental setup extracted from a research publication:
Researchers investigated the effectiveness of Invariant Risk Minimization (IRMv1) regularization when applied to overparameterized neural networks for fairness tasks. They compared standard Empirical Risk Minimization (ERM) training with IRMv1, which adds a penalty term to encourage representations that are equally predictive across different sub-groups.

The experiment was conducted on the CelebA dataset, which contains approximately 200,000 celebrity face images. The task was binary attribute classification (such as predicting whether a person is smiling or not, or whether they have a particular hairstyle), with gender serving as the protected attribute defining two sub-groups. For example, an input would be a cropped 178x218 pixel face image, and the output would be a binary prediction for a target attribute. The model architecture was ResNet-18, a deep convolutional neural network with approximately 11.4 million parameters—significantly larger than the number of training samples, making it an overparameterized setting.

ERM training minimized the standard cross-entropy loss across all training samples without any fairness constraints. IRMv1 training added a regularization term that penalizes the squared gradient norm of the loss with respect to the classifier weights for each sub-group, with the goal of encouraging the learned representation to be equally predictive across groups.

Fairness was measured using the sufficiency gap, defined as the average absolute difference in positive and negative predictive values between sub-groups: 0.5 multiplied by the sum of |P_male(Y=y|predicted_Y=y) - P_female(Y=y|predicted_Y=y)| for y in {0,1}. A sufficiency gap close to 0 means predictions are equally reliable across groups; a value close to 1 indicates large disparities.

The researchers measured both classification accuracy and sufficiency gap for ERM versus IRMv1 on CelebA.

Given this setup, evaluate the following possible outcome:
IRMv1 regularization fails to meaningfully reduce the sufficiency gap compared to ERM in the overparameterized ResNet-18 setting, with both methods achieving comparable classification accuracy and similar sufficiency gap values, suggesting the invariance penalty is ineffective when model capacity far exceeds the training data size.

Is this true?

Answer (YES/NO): NO